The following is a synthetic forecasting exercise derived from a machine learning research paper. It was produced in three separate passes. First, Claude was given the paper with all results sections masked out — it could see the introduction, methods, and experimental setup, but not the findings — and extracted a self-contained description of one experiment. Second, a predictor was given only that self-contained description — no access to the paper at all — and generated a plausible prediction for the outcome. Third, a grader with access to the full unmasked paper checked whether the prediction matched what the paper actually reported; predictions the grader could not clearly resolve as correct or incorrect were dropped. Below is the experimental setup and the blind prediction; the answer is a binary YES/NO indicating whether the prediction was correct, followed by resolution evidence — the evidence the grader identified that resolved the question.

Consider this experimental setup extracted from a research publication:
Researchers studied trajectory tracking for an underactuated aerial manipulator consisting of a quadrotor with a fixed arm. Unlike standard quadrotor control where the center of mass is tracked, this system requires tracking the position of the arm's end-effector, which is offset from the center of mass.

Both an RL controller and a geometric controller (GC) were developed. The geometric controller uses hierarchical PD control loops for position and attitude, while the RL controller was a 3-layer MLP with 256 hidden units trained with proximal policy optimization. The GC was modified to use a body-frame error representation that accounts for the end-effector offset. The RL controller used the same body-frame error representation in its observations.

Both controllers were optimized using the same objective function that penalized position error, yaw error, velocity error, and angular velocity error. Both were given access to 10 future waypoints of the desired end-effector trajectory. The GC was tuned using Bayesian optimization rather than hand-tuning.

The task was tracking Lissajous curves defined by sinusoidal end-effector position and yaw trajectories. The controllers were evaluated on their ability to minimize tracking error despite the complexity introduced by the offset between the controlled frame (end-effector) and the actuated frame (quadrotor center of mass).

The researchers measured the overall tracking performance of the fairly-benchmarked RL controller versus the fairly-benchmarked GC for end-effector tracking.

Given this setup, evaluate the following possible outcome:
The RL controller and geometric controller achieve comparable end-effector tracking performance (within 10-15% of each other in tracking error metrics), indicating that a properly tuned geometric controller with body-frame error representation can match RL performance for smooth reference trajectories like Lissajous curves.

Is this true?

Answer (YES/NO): NO